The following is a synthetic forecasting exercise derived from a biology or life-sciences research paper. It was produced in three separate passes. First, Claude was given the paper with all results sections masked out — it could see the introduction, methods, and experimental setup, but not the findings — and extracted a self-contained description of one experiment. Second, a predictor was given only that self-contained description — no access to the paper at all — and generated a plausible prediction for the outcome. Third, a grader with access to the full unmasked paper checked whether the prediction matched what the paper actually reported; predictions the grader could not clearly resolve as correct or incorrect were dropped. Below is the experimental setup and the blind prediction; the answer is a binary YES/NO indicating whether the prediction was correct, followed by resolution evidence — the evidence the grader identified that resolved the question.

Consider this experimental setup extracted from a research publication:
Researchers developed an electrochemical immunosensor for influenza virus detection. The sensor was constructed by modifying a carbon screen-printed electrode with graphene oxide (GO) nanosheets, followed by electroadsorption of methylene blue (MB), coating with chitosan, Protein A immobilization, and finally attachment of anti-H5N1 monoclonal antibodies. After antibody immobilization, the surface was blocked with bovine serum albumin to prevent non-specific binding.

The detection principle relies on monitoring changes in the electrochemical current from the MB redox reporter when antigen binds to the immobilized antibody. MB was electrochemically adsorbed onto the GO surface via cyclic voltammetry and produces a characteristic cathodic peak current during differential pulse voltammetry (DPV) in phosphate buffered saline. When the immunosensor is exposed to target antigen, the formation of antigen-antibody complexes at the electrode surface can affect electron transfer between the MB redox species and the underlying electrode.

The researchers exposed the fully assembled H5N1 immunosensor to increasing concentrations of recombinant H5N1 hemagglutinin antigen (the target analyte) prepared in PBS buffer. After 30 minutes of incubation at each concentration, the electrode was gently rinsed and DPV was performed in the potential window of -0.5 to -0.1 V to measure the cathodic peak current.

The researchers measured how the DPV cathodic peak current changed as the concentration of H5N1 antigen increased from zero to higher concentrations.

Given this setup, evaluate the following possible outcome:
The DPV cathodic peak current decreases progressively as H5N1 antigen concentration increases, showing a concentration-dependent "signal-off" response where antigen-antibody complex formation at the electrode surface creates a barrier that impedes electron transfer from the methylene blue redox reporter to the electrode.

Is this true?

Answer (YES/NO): YES